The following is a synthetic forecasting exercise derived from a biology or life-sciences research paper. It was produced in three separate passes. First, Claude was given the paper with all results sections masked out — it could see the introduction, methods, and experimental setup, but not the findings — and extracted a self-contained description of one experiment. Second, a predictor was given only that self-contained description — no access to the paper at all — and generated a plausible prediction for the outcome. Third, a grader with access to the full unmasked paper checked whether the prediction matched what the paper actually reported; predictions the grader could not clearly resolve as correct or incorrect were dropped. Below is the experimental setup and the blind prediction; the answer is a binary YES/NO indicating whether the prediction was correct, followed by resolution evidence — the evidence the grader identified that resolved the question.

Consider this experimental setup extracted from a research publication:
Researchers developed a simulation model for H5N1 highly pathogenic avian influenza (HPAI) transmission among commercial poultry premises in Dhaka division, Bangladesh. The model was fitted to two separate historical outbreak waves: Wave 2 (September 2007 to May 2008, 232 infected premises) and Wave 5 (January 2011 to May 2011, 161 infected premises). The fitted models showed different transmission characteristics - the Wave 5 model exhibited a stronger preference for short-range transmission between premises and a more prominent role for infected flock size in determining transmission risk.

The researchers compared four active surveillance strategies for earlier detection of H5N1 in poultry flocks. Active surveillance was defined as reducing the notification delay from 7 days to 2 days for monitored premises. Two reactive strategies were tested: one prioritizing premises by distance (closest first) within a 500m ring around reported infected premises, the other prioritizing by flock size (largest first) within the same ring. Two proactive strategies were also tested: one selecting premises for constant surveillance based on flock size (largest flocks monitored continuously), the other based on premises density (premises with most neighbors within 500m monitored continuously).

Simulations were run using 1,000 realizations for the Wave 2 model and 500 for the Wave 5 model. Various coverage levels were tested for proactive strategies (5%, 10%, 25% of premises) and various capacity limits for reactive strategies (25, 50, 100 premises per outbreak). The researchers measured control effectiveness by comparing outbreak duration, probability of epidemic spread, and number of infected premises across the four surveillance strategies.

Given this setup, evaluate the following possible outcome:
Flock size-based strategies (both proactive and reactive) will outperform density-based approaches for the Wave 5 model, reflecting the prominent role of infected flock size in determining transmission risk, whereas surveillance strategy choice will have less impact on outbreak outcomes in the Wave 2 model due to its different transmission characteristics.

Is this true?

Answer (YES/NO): NO